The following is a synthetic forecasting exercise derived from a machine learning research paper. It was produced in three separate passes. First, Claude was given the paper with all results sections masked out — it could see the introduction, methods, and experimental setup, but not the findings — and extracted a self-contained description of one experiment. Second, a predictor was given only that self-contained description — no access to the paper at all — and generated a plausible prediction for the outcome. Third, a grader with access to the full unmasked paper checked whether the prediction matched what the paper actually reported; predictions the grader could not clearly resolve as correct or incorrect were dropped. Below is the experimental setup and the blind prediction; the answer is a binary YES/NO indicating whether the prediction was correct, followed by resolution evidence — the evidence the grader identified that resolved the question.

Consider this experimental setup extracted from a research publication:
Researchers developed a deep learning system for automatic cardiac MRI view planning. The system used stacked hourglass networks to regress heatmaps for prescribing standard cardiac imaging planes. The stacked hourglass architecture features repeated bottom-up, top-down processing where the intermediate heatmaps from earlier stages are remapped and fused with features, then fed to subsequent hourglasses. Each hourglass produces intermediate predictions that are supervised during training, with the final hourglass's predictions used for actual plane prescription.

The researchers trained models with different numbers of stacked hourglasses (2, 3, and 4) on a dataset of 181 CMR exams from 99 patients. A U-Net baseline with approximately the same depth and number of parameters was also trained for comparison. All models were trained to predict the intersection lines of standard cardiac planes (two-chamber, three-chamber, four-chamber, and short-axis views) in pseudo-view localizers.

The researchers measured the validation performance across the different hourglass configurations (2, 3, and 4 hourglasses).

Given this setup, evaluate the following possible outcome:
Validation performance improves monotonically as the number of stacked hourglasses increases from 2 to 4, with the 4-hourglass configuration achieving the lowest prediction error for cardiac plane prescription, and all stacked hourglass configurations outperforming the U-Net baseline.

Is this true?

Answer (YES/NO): NO